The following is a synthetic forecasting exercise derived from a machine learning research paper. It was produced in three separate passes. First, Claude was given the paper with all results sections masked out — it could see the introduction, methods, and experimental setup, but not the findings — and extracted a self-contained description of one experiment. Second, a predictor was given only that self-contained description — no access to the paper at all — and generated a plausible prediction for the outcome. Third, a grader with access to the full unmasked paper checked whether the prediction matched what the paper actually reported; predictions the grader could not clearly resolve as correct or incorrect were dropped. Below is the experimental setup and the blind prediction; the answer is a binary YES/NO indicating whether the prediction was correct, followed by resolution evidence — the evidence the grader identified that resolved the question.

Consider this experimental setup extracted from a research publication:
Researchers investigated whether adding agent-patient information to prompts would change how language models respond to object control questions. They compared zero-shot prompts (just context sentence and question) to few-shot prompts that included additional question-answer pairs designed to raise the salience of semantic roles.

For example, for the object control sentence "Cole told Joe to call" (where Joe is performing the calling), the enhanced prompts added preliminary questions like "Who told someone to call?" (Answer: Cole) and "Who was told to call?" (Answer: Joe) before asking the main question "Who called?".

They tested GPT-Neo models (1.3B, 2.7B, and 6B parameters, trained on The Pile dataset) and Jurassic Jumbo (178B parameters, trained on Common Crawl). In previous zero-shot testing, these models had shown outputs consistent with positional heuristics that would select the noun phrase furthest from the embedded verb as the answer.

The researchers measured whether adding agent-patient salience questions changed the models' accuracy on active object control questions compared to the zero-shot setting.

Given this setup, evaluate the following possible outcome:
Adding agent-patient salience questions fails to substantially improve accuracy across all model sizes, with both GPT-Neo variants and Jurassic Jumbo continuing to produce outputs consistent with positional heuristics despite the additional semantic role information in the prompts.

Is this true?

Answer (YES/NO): NO